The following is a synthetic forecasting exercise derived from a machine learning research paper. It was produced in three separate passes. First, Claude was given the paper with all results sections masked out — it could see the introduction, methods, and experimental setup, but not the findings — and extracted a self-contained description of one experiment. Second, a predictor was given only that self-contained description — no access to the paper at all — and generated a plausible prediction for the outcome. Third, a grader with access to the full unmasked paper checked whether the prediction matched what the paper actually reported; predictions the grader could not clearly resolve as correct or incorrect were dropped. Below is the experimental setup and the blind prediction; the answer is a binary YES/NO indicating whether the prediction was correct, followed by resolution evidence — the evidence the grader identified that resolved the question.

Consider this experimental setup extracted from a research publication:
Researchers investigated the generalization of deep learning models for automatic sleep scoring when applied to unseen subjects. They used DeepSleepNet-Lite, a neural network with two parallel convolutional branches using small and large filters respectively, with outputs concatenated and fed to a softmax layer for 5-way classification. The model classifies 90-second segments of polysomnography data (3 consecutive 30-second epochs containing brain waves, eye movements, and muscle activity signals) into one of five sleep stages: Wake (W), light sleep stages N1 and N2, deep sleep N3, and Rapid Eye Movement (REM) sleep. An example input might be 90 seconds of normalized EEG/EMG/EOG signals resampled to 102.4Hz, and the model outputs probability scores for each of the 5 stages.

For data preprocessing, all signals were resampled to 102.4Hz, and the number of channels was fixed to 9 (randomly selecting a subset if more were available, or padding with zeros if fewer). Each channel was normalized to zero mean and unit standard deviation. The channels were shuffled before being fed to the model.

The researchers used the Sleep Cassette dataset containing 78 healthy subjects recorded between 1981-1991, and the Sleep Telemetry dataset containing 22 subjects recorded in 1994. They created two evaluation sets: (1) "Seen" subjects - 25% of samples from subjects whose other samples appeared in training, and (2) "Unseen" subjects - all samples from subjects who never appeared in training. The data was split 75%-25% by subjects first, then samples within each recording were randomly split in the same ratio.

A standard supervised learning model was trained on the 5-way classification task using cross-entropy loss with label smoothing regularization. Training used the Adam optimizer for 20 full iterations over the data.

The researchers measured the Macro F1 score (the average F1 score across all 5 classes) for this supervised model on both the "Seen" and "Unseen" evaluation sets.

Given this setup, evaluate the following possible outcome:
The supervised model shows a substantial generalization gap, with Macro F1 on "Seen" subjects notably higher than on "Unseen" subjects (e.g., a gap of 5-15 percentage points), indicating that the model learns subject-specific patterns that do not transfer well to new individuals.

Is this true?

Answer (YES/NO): YES